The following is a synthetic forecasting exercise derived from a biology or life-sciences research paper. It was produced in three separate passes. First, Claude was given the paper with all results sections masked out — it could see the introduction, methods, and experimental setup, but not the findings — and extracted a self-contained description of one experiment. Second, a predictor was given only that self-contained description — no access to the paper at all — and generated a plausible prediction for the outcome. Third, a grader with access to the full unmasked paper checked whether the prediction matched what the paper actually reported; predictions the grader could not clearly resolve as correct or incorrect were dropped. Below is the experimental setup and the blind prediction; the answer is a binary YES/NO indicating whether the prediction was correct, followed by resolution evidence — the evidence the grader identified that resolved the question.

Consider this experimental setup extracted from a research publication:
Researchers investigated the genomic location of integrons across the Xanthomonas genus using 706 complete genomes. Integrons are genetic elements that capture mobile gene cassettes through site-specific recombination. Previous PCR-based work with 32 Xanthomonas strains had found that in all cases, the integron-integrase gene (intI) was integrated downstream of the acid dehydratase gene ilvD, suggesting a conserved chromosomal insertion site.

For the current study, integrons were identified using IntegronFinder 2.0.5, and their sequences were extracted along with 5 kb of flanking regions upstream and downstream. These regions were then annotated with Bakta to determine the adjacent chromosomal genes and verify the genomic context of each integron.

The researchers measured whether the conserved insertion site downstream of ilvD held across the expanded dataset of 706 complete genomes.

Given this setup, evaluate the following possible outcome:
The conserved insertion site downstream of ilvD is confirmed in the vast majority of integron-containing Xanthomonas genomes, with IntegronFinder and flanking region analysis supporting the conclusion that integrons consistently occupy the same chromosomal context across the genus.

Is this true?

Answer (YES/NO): YES